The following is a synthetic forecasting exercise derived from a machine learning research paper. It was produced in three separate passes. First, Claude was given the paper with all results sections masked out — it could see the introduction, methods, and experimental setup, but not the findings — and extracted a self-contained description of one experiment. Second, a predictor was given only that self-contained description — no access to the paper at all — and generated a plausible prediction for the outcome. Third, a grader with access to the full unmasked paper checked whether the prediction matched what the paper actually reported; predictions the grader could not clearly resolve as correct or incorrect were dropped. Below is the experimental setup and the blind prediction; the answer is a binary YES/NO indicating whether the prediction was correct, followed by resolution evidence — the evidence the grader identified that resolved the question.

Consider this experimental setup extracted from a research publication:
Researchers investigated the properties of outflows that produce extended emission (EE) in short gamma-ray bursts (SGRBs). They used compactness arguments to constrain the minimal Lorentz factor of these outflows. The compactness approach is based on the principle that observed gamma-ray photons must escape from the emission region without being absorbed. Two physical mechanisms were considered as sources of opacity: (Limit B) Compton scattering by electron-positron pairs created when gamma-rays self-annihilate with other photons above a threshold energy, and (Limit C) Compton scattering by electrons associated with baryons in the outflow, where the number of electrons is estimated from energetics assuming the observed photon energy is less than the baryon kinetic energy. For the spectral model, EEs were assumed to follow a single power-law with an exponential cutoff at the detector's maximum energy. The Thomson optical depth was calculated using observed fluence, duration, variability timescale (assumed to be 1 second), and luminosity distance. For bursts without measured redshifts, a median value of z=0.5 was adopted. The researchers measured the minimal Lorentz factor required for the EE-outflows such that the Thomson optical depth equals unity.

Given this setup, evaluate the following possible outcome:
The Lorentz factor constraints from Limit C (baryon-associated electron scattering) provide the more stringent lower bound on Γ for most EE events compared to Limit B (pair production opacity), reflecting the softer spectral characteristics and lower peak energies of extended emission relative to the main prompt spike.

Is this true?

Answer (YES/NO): NO